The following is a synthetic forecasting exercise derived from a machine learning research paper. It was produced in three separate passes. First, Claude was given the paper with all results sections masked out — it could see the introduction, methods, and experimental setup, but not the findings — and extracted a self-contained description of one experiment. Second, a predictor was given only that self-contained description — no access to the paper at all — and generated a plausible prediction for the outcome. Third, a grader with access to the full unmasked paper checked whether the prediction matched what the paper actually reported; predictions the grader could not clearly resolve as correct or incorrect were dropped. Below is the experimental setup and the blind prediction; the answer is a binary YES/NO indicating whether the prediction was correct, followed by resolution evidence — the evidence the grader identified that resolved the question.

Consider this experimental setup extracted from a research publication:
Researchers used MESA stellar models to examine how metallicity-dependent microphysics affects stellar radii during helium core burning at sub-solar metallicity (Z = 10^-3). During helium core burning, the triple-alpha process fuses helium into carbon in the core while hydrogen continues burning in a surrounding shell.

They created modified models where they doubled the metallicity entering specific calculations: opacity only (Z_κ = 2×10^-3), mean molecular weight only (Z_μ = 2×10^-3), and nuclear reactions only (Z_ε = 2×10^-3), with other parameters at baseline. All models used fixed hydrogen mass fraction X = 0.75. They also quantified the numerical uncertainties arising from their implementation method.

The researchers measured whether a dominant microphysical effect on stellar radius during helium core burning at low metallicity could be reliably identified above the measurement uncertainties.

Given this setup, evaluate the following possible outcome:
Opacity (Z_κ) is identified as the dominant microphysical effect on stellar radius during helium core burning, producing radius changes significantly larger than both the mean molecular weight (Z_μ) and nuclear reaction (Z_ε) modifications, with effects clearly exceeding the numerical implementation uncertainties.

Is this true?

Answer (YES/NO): NO